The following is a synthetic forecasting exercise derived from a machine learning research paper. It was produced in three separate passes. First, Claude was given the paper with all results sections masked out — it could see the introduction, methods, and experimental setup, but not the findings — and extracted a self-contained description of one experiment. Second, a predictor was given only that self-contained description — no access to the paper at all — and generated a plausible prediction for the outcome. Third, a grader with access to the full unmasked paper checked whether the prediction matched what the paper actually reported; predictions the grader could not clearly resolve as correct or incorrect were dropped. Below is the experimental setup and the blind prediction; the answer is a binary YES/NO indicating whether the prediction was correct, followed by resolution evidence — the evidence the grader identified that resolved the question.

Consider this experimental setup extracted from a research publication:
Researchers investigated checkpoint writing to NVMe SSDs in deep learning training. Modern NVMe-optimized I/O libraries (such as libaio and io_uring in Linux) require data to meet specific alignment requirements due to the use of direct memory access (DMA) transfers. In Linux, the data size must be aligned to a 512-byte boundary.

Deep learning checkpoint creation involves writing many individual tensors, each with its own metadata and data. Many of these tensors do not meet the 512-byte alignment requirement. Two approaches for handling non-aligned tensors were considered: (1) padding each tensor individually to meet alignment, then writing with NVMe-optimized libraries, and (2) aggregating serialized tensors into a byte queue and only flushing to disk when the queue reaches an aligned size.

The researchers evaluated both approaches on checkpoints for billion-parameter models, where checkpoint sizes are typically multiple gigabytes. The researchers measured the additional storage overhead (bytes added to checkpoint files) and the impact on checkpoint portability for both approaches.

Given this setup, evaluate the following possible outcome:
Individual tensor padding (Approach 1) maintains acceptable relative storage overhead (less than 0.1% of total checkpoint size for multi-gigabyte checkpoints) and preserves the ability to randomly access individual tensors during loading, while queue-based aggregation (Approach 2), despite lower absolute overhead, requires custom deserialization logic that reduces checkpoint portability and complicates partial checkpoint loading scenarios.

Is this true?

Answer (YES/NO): NO